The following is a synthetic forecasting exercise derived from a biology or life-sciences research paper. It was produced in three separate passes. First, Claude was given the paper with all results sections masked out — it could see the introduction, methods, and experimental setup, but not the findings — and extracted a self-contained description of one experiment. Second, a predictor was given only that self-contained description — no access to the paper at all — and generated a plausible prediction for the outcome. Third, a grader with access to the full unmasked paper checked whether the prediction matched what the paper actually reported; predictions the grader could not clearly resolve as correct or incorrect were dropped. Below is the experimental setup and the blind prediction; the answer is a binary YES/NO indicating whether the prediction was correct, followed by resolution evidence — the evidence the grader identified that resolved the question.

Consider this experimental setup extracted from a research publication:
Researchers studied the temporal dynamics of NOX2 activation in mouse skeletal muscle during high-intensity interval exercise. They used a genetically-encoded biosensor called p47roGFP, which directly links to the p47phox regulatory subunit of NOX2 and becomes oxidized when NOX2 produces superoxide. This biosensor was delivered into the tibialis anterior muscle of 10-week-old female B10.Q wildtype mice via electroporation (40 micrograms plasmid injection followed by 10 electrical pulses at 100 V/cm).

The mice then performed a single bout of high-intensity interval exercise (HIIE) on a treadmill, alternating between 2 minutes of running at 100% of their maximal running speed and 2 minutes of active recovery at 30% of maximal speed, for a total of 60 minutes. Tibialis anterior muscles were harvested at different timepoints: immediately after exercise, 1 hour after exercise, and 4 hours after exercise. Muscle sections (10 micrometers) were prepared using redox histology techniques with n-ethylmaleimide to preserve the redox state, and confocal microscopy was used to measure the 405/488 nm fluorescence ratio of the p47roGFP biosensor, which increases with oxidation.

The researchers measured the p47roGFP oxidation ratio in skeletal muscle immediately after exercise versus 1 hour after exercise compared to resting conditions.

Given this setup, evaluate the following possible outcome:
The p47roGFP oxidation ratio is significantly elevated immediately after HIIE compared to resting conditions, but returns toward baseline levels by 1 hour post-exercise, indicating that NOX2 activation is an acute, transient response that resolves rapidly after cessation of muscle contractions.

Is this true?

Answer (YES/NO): YES